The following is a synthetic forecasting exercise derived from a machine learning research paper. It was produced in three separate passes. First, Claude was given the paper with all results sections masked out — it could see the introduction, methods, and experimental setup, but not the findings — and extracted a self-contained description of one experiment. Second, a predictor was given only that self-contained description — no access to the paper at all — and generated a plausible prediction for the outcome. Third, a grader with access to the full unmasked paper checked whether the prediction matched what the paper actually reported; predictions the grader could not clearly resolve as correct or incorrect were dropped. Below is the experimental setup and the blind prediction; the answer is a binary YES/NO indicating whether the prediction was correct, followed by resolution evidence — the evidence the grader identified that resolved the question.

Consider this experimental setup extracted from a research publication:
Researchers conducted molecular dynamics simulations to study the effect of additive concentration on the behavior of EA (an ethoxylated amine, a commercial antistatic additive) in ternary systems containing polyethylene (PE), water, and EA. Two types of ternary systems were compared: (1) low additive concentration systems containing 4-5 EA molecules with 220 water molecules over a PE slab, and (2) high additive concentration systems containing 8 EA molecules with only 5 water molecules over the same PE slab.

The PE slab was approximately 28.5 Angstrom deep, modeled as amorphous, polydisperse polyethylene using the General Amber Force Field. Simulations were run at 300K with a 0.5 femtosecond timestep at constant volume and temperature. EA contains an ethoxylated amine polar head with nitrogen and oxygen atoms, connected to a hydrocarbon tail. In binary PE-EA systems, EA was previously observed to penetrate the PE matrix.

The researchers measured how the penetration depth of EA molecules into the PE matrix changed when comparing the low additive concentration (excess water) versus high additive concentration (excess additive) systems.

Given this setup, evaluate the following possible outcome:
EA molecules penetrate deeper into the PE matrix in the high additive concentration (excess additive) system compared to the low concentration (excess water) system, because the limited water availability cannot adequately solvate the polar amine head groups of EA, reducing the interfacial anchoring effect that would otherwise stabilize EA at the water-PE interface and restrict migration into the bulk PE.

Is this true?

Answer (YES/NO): NO